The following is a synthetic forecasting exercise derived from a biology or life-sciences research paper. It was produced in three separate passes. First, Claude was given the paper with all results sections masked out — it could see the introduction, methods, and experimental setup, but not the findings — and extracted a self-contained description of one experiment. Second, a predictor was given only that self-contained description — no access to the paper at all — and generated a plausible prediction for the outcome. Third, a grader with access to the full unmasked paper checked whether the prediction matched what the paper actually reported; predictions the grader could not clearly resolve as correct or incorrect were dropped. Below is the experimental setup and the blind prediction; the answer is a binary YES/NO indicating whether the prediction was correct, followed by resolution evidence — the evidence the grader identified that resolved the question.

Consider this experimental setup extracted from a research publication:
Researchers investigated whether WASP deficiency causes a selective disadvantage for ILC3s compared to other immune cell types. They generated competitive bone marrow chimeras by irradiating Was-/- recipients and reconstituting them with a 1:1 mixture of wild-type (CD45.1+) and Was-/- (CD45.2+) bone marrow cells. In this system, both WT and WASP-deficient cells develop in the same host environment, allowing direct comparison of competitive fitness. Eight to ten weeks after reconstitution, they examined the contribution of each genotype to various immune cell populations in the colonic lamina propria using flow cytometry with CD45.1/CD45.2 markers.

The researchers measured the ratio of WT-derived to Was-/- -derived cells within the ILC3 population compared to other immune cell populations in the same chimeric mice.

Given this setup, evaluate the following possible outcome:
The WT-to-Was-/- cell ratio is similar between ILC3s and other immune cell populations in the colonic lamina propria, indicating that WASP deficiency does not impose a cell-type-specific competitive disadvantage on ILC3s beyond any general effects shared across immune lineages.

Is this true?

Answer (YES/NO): NO